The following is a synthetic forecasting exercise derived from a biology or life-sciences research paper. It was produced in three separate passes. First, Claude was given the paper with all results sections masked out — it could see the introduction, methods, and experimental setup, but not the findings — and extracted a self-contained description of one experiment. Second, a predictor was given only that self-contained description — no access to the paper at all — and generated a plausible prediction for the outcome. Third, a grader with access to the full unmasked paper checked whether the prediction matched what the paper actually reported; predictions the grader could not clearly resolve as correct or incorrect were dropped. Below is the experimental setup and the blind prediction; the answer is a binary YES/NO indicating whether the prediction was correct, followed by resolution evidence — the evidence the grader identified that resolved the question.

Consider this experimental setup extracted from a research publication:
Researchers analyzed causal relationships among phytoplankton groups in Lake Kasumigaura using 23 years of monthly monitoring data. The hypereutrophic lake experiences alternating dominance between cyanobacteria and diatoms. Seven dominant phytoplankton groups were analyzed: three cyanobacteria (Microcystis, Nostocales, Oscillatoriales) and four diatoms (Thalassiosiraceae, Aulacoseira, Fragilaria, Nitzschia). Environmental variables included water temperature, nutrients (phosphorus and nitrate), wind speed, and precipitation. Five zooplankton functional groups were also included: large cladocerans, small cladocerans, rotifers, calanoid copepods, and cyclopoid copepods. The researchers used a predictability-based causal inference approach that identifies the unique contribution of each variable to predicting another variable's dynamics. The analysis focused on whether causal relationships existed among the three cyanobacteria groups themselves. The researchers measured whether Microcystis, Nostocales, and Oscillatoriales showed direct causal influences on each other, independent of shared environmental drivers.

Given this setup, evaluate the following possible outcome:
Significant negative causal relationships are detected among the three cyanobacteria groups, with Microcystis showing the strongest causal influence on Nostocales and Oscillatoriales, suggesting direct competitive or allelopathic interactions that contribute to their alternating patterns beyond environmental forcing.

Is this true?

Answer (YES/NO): NO